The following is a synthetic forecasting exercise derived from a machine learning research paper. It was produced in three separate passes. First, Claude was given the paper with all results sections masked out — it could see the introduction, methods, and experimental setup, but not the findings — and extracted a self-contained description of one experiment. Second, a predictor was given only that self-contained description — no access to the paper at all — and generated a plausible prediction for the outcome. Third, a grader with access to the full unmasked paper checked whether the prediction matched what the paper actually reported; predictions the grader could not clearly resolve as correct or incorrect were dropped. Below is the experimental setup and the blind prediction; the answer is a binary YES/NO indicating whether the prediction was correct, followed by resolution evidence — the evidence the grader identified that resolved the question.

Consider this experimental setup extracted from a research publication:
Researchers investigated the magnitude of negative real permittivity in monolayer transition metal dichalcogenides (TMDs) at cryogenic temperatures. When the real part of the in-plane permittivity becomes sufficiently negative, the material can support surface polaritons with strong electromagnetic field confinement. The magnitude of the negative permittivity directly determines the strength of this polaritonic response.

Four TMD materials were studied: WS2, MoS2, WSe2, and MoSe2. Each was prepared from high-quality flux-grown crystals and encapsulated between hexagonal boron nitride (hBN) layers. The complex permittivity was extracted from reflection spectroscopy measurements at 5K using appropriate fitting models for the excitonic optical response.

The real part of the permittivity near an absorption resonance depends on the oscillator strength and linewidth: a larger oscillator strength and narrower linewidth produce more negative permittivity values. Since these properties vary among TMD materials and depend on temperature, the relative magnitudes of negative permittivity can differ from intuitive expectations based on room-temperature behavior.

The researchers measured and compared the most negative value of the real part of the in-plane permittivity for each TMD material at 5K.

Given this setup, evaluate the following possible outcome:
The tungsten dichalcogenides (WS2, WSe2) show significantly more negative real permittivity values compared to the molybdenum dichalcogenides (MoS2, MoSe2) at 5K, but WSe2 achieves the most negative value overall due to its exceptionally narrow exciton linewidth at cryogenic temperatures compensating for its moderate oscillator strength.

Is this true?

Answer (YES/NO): NO